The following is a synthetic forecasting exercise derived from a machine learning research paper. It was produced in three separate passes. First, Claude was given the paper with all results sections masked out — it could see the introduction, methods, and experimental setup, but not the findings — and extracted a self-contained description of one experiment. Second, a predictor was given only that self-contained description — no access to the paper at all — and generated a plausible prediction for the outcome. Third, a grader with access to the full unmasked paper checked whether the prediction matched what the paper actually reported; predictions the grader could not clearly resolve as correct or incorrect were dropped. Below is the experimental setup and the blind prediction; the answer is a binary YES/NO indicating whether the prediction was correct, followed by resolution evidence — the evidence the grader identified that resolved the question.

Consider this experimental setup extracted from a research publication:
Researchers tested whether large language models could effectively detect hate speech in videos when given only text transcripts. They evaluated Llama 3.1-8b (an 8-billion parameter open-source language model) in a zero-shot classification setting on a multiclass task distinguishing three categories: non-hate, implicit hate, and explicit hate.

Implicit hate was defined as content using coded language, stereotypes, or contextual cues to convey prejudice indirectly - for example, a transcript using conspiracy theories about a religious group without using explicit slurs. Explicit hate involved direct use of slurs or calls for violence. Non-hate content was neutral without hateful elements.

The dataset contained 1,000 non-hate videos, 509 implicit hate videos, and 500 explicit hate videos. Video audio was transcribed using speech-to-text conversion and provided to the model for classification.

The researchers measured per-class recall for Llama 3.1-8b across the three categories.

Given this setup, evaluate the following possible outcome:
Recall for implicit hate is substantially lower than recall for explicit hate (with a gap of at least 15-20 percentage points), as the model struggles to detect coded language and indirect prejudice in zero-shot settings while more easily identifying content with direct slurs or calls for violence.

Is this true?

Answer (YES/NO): YES